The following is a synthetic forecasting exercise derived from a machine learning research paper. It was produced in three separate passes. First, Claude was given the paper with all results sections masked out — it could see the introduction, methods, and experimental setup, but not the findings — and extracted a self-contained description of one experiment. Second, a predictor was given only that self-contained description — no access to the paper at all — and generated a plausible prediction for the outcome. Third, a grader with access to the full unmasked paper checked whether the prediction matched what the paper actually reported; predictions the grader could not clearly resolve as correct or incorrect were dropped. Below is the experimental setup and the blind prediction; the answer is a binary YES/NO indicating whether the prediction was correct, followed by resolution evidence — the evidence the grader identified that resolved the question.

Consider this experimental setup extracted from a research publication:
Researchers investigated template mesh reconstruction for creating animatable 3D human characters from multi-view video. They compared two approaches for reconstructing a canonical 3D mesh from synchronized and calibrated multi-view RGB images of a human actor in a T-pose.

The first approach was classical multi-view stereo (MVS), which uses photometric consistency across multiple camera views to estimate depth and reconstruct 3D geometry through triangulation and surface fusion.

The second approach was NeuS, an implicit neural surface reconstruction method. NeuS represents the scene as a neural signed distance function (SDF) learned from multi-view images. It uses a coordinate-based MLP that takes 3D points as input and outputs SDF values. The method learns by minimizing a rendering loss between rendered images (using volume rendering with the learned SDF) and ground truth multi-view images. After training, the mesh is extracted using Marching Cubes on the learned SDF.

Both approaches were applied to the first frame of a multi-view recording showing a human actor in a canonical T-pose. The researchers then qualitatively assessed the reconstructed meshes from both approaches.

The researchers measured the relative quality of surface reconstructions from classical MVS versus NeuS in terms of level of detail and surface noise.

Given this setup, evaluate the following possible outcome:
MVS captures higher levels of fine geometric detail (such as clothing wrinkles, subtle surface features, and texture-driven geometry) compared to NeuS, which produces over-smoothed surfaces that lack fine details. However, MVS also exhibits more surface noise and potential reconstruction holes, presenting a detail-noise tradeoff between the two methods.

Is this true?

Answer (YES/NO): NO